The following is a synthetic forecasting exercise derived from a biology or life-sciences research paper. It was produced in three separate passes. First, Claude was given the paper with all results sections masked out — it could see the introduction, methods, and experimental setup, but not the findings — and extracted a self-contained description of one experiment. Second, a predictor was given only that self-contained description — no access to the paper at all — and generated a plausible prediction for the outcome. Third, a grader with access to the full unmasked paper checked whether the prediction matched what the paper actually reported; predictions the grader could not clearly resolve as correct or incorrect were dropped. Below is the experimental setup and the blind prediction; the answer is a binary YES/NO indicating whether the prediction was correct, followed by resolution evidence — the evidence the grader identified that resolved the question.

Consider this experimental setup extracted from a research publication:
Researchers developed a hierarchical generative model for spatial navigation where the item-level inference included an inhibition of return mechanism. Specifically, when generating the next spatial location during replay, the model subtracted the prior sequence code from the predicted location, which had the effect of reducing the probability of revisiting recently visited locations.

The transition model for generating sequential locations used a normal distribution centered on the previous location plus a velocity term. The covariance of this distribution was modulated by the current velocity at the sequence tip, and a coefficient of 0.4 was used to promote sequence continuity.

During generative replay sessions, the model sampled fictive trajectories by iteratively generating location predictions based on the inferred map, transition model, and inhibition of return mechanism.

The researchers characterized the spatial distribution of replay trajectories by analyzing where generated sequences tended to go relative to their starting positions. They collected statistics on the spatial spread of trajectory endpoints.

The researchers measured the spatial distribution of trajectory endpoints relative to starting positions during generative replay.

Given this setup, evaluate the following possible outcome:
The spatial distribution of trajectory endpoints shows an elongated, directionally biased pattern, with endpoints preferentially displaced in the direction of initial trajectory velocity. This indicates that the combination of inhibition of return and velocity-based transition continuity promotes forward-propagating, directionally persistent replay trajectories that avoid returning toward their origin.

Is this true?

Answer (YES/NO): NO